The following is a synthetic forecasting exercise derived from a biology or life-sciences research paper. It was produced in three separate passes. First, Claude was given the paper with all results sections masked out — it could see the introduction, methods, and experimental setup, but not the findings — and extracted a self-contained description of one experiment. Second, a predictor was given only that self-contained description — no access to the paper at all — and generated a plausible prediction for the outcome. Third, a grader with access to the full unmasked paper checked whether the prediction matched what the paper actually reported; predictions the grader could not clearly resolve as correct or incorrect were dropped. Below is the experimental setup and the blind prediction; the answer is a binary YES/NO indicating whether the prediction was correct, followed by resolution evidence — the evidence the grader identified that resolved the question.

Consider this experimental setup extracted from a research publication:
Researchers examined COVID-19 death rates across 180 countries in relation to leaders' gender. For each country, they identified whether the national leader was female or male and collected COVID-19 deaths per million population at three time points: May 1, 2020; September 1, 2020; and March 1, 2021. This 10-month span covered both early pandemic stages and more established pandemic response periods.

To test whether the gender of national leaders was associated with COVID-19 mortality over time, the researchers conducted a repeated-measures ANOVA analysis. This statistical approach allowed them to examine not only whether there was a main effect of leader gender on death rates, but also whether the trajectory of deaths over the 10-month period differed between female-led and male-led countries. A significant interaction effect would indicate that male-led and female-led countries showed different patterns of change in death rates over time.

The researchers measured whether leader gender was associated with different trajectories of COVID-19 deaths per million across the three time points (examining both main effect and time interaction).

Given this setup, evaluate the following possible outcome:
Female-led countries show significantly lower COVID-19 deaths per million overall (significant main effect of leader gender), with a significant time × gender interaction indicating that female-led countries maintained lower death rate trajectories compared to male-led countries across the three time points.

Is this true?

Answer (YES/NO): NO